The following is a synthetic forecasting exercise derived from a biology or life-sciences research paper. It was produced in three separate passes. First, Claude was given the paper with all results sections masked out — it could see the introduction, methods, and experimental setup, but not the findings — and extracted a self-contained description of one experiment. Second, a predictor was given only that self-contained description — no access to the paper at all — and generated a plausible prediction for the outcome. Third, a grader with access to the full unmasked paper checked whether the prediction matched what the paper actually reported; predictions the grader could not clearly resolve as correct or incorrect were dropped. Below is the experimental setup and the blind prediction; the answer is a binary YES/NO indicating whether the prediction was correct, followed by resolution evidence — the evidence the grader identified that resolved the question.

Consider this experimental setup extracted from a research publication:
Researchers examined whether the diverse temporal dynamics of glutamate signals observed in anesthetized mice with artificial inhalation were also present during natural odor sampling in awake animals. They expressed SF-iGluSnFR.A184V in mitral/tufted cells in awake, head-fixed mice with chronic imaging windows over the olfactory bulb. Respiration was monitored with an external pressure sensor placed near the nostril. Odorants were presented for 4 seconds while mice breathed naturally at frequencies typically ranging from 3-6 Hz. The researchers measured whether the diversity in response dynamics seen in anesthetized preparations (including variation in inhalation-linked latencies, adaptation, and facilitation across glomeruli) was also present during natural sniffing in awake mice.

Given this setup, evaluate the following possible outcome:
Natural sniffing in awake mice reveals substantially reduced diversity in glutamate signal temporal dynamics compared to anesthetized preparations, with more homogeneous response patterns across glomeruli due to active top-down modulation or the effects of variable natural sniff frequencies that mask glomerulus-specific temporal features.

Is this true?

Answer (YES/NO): NO